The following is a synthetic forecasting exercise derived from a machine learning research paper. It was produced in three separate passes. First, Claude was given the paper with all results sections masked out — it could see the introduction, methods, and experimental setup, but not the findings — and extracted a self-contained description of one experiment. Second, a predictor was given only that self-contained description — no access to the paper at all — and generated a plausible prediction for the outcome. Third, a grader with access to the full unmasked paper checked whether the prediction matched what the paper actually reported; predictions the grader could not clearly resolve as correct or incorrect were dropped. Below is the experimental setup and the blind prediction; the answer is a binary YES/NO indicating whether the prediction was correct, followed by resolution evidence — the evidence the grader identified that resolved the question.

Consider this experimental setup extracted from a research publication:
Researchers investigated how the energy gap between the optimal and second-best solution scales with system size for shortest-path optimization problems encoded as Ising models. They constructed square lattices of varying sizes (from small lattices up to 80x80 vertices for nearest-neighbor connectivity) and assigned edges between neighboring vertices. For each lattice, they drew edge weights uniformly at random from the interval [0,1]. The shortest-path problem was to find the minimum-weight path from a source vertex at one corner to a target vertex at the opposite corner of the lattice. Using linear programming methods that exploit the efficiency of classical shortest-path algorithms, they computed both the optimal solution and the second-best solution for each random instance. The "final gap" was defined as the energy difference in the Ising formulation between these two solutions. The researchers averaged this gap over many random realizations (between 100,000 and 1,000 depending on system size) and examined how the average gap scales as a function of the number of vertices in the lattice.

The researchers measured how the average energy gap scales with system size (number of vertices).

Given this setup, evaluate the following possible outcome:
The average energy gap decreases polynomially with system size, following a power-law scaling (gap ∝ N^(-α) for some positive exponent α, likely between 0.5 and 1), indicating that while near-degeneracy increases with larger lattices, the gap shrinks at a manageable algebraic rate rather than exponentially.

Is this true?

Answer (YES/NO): YES